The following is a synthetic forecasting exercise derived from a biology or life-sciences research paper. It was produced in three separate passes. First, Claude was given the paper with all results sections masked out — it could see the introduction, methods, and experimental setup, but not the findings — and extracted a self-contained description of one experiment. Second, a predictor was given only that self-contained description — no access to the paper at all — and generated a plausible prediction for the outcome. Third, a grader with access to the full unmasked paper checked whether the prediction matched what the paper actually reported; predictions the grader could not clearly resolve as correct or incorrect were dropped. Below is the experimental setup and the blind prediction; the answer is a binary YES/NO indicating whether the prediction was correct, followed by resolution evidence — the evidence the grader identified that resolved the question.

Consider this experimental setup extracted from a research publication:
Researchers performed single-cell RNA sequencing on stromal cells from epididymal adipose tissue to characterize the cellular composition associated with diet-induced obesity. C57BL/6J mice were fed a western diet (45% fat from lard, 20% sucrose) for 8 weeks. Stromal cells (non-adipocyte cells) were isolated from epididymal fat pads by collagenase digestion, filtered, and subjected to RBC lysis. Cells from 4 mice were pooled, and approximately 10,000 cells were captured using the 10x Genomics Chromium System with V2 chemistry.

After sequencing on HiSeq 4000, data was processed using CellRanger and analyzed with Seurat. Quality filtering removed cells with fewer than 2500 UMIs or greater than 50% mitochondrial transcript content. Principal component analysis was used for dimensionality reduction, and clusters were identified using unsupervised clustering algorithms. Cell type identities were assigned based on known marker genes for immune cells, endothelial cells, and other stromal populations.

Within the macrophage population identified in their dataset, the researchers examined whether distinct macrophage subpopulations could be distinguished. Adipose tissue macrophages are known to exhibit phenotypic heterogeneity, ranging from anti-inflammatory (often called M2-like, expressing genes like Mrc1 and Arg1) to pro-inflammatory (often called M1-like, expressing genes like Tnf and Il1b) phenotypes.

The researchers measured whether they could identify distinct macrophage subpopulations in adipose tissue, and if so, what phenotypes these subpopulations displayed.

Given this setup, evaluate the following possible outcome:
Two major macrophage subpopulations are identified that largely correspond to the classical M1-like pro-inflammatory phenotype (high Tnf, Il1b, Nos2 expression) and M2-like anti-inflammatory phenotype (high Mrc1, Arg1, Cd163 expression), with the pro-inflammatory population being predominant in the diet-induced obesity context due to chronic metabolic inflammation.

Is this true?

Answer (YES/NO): NO